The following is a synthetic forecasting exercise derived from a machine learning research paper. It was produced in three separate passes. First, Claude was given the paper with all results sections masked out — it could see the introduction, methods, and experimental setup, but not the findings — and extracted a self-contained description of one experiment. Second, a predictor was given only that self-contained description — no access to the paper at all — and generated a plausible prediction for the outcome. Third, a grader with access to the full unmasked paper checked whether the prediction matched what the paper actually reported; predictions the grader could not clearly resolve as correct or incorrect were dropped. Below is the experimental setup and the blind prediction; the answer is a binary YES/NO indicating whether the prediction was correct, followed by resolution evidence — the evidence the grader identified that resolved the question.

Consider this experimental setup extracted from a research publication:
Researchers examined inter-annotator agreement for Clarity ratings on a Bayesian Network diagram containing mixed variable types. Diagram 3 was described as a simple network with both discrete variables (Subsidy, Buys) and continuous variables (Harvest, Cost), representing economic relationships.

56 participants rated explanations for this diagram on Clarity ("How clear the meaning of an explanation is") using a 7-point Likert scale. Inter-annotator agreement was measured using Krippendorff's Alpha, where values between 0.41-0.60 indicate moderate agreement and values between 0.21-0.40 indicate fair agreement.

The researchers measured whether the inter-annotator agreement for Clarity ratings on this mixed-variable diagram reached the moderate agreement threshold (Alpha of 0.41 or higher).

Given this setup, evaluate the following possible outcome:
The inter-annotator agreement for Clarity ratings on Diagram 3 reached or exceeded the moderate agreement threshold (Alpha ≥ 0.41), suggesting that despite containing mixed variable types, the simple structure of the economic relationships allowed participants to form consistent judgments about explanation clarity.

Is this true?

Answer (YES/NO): NO